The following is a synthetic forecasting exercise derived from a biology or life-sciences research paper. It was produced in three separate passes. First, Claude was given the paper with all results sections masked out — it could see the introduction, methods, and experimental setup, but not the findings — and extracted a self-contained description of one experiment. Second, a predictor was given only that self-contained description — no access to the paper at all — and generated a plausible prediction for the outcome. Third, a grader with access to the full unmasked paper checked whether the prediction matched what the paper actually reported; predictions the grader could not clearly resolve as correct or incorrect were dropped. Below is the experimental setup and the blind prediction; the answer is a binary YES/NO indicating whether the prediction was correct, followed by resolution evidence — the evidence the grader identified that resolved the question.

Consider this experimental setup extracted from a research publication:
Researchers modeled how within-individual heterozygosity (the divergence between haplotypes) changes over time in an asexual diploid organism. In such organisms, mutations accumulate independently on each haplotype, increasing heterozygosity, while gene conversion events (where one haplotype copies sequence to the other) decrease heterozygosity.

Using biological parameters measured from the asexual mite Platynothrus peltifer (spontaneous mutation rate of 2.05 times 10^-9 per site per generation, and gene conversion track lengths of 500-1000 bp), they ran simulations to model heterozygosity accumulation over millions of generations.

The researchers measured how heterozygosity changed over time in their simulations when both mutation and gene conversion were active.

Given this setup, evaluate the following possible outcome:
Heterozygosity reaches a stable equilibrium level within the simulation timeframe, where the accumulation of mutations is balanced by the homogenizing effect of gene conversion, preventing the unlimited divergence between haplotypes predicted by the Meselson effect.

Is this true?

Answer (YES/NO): YES